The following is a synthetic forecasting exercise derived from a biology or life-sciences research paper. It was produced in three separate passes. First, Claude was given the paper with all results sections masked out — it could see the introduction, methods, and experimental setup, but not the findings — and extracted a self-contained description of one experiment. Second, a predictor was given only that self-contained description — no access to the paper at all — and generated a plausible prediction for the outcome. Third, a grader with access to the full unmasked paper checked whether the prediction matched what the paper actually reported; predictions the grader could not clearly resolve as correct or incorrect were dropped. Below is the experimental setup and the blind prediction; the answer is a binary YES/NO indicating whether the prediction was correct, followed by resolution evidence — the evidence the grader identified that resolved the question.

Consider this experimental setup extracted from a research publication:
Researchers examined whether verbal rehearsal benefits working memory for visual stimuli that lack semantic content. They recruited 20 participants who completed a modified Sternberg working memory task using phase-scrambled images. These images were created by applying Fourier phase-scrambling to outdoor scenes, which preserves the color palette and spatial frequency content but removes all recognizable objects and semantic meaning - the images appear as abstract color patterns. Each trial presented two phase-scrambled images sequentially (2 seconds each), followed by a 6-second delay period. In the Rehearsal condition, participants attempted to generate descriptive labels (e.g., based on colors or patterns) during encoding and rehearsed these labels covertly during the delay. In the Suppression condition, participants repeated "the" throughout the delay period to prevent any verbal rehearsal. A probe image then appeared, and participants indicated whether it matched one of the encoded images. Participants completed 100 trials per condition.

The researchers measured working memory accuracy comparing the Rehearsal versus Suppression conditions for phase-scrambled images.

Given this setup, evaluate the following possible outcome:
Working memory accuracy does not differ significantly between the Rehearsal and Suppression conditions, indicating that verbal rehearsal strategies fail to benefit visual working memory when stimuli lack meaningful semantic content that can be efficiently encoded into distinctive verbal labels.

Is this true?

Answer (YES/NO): NO